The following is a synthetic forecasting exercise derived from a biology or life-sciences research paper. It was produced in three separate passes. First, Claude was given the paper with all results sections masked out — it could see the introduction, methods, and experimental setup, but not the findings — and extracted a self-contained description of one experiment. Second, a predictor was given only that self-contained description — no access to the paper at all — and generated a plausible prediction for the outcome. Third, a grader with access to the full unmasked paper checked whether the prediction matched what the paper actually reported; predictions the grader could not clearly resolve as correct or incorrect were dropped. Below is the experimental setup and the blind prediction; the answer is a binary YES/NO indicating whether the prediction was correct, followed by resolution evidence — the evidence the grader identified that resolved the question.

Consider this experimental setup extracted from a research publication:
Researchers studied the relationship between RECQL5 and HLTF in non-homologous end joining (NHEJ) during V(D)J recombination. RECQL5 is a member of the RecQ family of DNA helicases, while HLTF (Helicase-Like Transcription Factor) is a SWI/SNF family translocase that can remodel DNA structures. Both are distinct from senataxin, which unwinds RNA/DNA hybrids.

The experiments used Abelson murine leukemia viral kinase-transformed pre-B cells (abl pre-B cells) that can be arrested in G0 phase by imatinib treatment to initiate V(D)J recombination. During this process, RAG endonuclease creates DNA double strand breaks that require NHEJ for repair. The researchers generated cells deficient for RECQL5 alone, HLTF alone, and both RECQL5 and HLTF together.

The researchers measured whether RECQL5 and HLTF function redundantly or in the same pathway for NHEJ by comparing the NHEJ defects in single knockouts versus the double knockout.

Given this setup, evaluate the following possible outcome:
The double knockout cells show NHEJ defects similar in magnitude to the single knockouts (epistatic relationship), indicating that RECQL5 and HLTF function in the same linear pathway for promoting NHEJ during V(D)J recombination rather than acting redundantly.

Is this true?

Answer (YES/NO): NO